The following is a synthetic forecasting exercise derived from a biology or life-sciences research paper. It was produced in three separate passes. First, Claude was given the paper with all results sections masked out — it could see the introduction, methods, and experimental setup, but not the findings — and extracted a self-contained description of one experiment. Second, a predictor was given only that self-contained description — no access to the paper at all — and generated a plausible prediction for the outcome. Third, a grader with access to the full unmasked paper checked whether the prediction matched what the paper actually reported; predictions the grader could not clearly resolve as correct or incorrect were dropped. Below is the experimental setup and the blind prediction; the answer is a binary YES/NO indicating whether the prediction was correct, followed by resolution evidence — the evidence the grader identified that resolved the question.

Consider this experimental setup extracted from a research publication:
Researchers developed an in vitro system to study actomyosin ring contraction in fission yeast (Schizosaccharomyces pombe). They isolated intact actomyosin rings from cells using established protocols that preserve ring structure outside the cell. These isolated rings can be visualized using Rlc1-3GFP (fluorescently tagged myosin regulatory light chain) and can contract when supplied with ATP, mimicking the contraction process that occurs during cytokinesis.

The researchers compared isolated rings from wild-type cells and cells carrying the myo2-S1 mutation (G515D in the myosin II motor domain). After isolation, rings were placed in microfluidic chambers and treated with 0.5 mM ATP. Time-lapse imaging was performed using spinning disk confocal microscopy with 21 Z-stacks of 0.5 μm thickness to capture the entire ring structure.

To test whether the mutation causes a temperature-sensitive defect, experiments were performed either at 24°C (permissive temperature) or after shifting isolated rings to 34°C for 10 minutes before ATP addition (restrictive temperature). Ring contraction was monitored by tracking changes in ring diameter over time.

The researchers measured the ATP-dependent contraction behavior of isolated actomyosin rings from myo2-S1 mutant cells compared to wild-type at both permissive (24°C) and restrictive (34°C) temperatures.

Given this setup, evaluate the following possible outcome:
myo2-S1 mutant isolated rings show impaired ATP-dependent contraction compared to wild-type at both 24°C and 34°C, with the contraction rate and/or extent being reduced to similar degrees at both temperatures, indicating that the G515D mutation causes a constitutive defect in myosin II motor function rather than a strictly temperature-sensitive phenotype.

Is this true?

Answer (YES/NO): YES